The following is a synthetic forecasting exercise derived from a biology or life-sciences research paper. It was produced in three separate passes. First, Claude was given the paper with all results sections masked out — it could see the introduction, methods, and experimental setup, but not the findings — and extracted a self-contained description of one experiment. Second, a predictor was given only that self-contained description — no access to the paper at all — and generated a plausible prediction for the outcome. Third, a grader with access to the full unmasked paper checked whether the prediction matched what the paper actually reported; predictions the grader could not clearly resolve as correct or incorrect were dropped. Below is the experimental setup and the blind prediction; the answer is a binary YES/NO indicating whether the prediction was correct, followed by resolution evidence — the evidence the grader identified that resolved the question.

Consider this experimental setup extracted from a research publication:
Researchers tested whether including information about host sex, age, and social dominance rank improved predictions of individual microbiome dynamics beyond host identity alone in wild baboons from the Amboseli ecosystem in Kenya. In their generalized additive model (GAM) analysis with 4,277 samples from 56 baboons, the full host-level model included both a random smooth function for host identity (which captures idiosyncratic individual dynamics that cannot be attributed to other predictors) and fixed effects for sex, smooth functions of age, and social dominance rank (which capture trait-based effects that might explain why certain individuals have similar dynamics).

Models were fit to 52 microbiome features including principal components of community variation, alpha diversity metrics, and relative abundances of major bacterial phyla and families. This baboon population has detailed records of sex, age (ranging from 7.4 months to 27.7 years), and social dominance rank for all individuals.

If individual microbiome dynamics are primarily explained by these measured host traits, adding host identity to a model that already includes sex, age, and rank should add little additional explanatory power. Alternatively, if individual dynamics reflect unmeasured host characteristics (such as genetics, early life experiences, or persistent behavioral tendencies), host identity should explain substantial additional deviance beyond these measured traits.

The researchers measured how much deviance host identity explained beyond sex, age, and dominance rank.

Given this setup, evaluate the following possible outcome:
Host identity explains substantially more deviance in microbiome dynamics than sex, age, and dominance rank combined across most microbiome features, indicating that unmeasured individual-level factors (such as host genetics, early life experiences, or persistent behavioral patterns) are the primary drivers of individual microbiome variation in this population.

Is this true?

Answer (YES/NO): YES